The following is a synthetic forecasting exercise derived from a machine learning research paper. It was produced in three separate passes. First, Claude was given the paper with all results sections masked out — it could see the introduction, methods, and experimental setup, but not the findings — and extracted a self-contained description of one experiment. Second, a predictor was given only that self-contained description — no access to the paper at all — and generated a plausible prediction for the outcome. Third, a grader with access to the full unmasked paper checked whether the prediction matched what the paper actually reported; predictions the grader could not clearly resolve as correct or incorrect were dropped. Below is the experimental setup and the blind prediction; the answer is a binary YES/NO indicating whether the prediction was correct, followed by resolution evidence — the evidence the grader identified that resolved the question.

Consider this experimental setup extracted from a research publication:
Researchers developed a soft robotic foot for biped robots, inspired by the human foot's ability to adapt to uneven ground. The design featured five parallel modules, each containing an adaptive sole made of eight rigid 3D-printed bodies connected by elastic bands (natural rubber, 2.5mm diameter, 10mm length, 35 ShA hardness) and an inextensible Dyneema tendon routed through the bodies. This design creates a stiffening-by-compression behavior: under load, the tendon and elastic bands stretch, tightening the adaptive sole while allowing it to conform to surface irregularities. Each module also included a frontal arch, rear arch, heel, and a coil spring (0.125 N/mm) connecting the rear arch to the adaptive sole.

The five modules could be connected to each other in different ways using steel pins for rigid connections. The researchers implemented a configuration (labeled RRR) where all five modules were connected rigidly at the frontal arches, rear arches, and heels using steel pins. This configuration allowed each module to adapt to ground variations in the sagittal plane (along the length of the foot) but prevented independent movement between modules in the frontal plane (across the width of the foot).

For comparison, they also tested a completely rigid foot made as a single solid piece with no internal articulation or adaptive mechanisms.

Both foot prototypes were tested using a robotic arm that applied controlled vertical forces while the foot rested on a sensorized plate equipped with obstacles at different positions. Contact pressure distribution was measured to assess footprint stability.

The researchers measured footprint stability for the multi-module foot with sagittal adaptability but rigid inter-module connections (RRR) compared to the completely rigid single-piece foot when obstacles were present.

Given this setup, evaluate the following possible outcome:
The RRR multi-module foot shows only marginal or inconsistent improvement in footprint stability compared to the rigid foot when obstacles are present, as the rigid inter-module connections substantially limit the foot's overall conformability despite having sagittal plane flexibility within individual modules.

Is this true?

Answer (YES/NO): YES